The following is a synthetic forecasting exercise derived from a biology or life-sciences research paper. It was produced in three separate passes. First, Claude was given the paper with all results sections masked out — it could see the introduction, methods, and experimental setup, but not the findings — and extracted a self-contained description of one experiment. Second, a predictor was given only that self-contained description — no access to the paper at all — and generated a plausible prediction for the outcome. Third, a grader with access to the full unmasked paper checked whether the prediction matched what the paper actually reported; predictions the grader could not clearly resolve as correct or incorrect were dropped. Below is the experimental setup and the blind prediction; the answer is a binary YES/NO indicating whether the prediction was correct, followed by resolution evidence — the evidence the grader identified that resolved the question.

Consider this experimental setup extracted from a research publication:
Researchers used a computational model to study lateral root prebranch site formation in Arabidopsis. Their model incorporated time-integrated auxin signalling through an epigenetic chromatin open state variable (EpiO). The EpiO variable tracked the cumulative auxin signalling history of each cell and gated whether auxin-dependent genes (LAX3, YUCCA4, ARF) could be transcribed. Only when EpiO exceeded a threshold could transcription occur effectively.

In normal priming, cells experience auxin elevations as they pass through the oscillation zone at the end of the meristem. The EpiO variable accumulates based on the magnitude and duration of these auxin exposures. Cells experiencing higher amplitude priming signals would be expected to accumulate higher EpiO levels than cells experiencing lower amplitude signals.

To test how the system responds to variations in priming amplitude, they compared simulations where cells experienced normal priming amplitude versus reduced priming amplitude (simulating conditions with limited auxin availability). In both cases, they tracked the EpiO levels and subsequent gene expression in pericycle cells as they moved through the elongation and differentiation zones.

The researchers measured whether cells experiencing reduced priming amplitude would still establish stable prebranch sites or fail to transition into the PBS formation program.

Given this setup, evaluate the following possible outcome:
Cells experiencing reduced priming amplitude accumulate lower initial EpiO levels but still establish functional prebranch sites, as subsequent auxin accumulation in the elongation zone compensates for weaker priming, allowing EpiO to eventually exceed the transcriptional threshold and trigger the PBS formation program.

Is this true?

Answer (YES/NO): NO